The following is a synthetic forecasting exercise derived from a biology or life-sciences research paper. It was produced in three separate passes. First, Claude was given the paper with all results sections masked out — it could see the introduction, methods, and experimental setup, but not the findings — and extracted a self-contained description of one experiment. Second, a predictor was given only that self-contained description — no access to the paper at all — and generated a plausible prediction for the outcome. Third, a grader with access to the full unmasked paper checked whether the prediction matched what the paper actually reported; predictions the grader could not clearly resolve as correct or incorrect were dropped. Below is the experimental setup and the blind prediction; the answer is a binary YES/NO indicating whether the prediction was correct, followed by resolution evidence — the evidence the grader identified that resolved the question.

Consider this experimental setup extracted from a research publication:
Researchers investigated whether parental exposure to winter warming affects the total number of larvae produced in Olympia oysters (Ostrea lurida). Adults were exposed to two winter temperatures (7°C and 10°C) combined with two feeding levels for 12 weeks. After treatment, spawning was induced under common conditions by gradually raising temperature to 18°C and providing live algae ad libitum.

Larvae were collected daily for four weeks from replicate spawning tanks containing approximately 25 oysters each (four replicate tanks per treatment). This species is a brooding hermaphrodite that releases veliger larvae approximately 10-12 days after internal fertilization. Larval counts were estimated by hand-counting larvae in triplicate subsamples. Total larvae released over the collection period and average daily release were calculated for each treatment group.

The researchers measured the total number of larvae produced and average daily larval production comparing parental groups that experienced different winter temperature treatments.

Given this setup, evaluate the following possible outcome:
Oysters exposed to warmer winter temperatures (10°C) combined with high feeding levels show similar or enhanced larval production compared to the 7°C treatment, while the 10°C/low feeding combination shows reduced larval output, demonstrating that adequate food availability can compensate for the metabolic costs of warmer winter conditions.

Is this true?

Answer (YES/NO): NO